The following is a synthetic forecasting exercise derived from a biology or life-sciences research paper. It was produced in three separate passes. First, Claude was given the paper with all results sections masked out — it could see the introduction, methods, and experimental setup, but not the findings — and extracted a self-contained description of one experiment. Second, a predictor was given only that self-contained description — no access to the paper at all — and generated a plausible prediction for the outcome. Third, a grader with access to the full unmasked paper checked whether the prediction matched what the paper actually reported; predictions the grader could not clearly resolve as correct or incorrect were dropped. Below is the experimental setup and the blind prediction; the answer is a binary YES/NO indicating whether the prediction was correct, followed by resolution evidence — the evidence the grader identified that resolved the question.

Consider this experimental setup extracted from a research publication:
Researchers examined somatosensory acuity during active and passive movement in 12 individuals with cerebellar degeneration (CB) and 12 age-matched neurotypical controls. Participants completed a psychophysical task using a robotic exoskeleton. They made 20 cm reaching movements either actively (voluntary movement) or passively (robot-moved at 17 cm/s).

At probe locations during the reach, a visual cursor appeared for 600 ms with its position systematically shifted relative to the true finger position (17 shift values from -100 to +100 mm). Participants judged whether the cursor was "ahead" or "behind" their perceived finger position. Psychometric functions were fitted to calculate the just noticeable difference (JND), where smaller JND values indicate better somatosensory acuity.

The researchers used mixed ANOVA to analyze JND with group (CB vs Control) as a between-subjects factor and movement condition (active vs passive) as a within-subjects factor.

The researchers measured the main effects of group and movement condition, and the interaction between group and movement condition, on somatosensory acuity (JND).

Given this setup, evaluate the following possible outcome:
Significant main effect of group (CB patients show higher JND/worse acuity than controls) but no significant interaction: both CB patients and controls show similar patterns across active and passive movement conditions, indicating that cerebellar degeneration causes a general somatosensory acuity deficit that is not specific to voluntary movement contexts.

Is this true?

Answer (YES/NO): NO